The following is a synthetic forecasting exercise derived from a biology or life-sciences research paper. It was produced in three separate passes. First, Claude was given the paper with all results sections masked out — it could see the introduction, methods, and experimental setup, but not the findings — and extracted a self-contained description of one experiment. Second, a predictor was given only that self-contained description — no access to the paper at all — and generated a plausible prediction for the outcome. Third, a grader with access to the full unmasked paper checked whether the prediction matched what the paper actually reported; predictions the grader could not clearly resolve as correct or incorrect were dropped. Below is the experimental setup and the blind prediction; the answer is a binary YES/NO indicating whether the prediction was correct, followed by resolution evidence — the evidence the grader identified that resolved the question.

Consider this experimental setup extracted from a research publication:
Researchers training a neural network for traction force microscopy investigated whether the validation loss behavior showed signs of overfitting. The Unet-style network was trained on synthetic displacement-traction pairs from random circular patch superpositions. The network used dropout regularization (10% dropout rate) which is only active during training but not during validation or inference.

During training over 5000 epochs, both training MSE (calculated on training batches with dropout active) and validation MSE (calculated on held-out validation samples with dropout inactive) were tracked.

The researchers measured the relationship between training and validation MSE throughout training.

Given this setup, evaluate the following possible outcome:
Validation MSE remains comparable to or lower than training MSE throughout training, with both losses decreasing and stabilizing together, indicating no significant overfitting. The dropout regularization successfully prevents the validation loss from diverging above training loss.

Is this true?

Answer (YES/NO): YES